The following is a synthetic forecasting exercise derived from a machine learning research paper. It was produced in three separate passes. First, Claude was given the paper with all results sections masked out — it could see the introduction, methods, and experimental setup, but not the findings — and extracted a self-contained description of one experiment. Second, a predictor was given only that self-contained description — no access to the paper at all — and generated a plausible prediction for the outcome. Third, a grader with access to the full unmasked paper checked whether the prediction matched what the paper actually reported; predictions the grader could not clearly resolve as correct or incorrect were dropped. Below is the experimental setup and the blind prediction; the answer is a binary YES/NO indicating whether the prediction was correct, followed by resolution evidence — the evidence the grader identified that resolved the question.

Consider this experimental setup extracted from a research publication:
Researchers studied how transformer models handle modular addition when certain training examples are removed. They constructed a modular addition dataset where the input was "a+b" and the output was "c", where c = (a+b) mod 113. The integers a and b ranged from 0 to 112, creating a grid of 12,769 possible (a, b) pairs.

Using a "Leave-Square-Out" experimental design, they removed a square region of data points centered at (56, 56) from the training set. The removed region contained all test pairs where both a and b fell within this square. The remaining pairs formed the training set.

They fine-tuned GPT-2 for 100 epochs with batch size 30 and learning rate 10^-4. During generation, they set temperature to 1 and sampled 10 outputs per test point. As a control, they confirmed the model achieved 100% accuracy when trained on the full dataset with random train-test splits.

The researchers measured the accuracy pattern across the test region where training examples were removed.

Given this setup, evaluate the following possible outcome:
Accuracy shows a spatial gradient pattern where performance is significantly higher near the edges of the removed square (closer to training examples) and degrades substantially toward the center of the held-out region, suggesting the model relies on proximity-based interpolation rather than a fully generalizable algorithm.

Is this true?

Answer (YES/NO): YES